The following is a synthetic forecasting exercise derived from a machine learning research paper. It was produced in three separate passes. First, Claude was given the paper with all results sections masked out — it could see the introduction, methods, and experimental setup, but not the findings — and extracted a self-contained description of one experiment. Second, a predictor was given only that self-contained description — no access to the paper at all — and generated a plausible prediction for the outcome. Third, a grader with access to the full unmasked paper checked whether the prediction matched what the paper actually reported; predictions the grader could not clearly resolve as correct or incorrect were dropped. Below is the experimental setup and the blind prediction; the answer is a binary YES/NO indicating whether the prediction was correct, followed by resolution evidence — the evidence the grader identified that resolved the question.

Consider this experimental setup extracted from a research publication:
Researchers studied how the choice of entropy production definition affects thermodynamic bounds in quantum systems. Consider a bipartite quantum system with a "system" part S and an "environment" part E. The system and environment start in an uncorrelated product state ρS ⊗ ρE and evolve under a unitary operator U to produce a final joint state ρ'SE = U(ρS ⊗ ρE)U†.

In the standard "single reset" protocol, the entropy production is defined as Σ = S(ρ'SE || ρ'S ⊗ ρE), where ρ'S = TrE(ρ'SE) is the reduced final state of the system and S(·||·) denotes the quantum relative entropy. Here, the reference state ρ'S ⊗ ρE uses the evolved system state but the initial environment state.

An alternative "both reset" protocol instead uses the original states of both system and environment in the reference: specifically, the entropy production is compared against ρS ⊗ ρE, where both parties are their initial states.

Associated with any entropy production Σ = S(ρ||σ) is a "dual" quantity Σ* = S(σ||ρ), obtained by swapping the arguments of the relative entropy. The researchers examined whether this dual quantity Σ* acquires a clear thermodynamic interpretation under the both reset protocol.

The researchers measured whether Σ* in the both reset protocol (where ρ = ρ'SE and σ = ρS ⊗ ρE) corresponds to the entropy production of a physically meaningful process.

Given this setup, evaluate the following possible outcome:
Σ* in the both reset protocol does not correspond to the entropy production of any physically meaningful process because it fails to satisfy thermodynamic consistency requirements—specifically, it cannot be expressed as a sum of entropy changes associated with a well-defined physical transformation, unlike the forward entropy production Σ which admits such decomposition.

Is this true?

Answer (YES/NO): NO